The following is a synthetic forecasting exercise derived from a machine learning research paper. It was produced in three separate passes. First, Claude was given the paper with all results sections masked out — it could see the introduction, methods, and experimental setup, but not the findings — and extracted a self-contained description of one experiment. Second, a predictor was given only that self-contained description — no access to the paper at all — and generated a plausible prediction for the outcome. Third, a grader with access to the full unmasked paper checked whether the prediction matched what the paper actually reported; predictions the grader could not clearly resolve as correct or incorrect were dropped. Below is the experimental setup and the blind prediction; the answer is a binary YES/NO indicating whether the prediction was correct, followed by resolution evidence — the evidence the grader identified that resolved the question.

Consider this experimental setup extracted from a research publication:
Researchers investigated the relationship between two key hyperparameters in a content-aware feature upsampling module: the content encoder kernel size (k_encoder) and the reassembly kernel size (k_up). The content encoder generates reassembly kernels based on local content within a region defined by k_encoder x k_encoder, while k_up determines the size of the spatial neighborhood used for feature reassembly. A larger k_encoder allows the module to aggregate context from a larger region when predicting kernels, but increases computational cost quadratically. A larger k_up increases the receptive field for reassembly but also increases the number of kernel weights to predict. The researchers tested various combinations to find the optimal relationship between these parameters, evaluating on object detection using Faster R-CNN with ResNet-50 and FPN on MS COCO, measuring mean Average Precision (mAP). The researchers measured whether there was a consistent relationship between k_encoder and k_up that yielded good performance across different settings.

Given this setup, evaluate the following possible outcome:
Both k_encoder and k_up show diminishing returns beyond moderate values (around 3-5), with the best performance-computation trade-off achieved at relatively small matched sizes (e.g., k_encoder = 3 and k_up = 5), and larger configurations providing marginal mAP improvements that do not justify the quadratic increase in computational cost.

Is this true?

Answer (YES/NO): NO